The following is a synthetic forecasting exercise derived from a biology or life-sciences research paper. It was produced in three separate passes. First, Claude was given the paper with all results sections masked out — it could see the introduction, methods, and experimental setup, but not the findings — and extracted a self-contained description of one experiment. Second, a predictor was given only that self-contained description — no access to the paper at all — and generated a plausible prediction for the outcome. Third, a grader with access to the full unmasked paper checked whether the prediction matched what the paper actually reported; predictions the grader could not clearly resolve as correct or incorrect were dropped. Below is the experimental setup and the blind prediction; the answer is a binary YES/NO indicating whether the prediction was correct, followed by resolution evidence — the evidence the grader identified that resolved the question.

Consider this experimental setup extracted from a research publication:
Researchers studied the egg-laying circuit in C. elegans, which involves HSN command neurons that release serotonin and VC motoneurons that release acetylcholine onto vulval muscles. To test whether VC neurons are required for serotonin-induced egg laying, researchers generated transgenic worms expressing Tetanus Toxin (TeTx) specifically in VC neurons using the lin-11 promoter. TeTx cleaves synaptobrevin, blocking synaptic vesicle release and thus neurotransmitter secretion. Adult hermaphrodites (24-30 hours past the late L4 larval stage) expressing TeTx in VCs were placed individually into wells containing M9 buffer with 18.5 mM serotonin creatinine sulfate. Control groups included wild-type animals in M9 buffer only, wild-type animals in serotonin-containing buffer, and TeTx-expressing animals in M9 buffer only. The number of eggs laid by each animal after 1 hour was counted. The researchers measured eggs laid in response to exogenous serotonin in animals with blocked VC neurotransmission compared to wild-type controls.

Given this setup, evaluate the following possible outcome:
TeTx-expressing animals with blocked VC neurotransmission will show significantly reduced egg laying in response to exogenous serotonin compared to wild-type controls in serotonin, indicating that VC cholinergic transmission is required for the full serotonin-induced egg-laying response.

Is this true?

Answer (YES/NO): YES